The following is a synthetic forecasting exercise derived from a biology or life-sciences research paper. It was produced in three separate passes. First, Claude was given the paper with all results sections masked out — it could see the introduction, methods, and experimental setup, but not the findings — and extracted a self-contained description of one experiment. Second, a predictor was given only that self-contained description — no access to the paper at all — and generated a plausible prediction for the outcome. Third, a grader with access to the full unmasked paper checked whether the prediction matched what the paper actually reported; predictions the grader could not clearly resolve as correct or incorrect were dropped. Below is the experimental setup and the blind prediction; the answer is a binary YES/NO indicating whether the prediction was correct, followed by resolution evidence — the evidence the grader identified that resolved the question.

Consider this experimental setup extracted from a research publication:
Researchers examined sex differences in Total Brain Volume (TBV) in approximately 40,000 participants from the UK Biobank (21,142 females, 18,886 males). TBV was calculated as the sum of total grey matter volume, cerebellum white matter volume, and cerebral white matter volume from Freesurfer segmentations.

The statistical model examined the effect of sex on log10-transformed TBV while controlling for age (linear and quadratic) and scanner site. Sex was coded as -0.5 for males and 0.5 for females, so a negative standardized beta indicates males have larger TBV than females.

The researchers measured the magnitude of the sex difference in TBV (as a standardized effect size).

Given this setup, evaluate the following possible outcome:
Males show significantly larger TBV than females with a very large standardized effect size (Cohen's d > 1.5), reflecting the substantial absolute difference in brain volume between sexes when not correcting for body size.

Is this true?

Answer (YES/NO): NO